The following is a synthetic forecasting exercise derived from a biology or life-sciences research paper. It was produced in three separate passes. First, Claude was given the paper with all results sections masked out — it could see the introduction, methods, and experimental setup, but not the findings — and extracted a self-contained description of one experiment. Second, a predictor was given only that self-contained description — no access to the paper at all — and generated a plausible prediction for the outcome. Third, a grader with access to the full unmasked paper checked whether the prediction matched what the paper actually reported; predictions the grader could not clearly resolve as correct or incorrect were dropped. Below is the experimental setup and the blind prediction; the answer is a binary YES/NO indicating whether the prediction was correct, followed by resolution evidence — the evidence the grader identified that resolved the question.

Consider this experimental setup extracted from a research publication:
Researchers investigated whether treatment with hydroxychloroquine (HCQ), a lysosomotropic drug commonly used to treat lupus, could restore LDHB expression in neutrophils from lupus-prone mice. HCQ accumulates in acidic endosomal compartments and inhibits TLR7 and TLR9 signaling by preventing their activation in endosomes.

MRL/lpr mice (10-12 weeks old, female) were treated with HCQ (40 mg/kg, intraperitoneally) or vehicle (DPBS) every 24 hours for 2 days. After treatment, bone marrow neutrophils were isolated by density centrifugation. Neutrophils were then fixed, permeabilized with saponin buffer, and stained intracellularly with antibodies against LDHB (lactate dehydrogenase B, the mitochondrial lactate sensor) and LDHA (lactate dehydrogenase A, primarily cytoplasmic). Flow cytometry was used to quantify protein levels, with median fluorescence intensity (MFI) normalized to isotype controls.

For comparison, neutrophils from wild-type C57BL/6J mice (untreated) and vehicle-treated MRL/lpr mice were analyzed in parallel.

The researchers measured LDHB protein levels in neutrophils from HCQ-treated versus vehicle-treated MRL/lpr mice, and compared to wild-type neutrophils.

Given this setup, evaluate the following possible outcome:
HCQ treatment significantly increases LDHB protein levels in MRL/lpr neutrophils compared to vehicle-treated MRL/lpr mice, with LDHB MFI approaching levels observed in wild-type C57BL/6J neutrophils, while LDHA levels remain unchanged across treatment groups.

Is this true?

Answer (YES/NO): YES